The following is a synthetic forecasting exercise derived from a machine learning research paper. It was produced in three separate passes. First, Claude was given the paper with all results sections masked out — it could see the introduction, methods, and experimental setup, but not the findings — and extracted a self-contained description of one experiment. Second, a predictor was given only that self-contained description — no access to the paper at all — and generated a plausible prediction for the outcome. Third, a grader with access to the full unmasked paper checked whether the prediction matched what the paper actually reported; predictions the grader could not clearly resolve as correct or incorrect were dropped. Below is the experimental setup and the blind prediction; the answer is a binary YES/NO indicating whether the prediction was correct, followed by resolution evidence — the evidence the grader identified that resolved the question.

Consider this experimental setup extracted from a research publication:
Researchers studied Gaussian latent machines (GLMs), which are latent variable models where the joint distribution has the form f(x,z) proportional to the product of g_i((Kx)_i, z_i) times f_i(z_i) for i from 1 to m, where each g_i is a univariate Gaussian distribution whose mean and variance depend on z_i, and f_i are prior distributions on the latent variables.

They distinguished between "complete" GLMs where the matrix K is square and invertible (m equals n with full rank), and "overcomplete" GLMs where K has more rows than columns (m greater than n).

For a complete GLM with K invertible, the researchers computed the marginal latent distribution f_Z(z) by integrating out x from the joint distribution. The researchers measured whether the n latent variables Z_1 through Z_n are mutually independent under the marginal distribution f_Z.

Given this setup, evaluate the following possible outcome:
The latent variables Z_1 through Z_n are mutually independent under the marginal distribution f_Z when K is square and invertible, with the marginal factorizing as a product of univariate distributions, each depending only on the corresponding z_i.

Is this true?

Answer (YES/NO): YES